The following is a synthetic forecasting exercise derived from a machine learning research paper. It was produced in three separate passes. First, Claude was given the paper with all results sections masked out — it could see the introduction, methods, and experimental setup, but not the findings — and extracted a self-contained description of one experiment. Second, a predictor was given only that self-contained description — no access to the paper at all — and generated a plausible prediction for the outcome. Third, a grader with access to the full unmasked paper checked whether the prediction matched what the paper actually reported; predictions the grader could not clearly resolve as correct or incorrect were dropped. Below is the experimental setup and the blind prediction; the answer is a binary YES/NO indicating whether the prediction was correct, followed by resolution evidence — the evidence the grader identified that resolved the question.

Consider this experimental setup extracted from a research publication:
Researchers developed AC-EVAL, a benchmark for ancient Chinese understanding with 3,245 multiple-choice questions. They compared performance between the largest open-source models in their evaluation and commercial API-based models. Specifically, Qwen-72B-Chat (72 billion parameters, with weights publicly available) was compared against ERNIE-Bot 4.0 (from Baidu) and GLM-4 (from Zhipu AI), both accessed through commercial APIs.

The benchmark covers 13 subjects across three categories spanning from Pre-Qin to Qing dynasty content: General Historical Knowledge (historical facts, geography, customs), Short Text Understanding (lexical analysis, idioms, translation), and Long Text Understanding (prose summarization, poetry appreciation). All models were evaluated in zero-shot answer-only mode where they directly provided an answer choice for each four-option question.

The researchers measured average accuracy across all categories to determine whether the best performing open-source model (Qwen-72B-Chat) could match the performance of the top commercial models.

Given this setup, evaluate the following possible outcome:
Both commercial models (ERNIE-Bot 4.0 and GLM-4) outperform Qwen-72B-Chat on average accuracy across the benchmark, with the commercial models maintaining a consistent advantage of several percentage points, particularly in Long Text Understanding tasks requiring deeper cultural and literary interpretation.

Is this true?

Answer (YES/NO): YES